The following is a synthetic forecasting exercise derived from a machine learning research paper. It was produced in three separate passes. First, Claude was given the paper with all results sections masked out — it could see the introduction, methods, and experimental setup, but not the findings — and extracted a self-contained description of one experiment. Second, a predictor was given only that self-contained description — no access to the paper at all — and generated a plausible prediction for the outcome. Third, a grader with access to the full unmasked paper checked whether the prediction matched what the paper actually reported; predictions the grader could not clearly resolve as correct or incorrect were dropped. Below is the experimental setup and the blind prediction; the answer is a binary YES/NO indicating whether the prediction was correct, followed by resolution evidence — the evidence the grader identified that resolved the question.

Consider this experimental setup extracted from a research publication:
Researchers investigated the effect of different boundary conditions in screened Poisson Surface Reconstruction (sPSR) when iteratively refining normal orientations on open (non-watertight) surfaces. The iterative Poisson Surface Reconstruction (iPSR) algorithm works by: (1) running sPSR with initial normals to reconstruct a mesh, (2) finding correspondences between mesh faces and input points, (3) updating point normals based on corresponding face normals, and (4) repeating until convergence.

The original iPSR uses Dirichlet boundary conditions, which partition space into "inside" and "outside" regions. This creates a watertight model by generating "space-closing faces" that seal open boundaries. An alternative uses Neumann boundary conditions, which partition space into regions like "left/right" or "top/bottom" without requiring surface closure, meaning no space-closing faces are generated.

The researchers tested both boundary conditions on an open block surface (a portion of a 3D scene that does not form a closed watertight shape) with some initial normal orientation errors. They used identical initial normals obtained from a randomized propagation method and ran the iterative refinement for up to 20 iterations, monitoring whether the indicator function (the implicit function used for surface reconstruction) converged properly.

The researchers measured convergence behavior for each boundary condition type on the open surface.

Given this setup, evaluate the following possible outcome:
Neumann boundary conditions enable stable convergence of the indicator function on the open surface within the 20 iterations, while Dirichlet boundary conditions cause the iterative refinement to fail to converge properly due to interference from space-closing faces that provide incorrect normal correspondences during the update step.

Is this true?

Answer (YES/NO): YES